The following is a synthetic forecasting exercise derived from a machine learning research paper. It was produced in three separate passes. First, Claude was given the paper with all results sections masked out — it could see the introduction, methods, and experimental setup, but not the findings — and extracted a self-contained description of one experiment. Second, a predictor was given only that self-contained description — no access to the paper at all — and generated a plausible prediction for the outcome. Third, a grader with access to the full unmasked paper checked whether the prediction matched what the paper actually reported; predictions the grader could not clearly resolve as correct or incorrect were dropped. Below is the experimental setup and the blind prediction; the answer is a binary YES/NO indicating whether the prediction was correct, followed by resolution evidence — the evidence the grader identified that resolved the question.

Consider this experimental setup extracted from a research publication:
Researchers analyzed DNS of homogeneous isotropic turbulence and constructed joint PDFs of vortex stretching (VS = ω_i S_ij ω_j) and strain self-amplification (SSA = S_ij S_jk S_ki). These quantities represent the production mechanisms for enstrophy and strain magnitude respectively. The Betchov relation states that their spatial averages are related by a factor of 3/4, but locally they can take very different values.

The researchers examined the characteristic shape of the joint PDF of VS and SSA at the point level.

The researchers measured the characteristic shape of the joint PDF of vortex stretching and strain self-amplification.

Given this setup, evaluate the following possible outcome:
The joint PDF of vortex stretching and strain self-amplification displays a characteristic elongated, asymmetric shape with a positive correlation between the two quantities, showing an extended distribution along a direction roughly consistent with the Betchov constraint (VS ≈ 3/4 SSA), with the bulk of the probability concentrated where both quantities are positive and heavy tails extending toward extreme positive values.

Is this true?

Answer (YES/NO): NO